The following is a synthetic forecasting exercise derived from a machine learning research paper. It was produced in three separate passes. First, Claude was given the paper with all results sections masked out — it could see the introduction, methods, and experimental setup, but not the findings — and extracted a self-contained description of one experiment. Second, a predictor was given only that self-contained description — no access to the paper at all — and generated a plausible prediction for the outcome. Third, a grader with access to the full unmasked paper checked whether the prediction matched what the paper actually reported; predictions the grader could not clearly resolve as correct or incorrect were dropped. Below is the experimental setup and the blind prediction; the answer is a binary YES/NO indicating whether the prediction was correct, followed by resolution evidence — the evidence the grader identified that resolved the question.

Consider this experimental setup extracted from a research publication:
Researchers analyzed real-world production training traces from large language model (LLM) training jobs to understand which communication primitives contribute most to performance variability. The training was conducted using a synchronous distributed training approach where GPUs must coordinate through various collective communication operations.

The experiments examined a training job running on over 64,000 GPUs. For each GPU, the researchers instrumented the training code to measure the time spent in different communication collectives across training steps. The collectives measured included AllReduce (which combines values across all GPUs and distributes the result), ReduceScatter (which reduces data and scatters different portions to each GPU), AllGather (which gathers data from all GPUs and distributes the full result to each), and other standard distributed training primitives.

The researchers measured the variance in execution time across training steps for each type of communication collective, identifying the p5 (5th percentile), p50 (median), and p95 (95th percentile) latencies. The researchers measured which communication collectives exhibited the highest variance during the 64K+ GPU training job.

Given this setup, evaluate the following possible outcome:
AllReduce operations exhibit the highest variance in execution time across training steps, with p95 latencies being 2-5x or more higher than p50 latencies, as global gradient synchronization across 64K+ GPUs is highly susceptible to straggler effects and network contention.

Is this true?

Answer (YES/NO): NO